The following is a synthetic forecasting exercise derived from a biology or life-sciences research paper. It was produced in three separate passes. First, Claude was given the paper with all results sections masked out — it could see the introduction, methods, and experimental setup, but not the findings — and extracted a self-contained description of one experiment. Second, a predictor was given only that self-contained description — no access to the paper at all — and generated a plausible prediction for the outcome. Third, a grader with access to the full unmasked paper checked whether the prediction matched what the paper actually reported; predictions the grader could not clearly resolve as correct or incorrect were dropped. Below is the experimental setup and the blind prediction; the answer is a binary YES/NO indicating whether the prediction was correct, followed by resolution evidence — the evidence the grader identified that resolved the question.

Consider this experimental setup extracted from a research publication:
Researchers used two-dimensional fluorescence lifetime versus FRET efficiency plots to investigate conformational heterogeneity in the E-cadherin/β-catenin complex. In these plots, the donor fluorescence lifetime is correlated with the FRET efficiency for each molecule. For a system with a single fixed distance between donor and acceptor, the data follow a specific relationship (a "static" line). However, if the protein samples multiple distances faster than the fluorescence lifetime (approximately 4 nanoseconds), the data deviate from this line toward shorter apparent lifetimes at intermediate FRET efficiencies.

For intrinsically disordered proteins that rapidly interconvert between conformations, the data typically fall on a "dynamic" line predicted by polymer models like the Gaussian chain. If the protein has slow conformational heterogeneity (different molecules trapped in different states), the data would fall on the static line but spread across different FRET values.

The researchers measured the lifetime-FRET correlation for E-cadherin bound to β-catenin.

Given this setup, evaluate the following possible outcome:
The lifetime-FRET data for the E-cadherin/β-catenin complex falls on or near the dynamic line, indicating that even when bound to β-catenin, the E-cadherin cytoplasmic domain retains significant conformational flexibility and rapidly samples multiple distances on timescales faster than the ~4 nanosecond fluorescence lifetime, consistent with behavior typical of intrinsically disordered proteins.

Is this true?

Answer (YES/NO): NO